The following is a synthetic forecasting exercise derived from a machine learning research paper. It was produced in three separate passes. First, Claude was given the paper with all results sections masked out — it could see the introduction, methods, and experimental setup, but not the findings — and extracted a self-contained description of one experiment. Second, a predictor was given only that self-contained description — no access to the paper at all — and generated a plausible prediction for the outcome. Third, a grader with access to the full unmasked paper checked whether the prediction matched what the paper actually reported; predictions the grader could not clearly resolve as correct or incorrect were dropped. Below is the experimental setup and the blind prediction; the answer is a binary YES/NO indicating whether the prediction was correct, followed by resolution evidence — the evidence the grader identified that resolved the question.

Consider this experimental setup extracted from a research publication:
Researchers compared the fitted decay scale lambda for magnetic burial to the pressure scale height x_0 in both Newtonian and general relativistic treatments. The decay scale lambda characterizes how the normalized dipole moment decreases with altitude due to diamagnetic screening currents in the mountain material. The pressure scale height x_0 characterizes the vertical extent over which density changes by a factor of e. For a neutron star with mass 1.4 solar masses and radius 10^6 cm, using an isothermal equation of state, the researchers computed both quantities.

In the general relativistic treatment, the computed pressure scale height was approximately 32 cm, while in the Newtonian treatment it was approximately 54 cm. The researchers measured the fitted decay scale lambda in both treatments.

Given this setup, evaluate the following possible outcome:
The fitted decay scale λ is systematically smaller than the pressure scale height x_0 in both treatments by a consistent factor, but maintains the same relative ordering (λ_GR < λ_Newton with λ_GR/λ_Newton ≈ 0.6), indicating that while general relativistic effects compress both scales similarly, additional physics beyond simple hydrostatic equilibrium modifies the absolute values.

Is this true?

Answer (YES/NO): NO